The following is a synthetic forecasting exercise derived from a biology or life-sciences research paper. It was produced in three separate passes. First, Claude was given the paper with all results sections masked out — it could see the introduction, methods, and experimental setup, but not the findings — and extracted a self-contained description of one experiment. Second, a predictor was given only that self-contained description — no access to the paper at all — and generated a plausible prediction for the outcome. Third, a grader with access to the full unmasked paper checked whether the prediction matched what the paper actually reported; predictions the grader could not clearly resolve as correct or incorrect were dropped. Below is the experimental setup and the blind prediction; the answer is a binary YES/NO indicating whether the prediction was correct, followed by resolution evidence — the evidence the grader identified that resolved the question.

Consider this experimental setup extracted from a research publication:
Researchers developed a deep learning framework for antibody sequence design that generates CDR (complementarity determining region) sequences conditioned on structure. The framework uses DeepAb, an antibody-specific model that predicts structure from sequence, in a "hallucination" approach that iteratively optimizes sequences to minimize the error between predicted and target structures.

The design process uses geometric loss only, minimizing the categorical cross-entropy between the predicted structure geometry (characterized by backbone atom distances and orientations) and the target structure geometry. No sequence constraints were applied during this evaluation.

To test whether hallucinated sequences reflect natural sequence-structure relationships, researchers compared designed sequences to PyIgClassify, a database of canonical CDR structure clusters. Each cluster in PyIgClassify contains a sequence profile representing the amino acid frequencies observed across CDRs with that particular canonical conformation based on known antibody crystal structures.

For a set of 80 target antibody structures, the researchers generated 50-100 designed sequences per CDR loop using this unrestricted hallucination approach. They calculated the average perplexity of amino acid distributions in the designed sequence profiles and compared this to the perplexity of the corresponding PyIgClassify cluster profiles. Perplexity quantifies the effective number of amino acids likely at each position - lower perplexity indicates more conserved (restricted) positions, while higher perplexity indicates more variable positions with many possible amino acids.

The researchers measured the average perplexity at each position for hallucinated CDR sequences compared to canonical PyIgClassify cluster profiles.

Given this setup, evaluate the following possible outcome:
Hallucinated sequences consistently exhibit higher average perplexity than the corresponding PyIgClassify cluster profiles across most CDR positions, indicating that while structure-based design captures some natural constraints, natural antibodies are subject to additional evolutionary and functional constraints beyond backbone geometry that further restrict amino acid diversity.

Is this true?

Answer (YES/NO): NO